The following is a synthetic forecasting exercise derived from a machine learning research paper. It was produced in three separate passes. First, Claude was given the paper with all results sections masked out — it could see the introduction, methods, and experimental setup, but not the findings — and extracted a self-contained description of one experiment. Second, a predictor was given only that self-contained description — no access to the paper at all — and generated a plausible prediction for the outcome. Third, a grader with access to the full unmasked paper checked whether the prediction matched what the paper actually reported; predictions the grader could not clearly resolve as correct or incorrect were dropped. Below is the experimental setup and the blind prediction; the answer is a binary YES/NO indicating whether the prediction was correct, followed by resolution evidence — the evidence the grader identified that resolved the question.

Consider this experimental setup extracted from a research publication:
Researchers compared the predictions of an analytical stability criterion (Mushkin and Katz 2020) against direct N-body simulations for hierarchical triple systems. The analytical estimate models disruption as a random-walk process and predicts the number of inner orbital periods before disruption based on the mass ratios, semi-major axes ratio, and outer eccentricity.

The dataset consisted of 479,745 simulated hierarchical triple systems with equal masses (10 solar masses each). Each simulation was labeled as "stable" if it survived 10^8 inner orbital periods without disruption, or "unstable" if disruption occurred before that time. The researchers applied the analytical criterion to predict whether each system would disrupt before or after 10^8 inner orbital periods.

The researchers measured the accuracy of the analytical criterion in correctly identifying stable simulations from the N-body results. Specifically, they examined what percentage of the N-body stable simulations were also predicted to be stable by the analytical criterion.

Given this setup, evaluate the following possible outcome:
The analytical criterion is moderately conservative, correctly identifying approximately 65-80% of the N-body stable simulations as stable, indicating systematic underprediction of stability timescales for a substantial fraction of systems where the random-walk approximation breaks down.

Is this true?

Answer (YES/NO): NO